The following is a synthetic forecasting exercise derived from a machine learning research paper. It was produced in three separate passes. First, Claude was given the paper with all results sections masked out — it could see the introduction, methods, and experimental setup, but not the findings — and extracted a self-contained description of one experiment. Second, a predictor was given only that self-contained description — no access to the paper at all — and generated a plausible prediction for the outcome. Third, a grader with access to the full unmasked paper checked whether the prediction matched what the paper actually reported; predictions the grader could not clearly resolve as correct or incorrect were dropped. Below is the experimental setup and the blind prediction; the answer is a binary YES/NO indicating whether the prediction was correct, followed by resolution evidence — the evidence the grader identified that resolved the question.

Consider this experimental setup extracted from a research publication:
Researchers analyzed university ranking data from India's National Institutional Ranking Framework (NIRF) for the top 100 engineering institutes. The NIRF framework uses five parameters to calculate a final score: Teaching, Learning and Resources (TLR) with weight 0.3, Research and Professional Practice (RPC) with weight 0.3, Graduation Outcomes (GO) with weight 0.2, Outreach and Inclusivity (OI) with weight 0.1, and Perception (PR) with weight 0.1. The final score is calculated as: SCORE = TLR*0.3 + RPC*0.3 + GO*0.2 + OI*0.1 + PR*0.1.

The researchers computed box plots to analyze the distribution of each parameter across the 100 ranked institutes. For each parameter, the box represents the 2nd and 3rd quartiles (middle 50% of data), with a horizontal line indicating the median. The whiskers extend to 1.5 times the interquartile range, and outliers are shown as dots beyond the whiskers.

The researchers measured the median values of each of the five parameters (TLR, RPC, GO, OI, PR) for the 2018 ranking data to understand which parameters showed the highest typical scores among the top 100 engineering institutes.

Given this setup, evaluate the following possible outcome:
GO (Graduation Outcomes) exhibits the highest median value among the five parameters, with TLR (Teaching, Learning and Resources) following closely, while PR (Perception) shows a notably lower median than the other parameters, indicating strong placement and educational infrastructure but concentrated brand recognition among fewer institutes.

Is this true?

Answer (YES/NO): YES